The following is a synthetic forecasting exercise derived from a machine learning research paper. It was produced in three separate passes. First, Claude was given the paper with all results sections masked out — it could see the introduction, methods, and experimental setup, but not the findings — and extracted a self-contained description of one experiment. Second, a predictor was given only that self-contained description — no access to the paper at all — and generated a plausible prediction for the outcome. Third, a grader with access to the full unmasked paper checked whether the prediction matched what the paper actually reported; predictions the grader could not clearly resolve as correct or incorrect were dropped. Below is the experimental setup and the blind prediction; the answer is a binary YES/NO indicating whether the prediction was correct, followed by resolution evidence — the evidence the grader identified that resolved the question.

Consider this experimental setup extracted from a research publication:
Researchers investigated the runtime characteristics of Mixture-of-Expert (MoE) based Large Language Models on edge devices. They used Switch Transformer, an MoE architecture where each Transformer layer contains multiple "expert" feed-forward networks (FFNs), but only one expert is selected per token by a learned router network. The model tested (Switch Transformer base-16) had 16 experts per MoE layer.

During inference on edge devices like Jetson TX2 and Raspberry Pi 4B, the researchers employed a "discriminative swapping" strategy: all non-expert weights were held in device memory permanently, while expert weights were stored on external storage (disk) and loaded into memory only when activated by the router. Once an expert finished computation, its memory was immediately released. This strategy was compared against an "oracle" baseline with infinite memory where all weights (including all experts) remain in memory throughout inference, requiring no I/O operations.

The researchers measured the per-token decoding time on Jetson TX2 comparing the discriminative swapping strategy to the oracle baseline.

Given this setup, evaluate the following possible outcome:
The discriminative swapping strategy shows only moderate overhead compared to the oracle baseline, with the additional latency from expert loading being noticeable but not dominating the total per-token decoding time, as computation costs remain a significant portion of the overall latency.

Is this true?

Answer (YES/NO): NO